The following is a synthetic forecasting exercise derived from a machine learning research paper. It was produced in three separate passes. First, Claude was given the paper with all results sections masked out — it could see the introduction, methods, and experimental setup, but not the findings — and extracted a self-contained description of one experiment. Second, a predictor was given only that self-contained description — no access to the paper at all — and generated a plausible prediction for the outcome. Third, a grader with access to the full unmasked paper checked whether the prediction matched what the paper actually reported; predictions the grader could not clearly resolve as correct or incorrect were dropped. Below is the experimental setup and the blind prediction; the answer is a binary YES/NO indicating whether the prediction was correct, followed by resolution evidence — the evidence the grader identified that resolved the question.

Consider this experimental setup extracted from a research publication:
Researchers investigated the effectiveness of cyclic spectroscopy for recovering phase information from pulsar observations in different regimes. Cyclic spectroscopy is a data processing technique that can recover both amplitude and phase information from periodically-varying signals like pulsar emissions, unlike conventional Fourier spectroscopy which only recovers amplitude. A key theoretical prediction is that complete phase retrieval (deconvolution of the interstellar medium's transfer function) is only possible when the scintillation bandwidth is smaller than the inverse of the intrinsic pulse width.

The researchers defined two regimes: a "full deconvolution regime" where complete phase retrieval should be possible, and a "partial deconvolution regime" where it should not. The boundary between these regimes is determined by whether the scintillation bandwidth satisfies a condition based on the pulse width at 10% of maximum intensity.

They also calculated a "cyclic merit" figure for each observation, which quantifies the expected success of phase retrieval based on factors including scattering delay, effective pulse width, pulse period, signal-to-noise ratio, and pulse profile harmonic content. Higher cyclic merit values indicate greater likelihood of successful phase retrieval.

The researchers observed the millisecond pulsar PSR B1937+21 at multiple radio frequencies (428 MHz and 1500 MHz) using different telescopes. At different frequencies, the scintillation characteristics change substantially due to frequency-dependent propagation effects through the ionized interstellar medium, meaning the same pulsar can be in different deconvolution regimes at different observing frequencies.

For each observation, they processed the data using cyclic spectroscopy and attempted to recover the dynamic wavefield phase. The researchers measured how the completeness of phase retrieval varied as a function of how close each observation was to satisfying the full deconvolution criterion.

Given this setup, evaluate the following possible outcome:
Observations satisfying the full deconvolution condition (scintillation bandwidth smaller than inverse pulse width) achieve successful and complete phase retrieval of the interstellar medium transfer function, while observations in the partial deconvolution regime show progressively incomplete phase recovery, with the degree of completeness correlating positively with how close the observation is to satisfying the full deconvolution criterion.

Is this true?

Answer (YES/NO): NO